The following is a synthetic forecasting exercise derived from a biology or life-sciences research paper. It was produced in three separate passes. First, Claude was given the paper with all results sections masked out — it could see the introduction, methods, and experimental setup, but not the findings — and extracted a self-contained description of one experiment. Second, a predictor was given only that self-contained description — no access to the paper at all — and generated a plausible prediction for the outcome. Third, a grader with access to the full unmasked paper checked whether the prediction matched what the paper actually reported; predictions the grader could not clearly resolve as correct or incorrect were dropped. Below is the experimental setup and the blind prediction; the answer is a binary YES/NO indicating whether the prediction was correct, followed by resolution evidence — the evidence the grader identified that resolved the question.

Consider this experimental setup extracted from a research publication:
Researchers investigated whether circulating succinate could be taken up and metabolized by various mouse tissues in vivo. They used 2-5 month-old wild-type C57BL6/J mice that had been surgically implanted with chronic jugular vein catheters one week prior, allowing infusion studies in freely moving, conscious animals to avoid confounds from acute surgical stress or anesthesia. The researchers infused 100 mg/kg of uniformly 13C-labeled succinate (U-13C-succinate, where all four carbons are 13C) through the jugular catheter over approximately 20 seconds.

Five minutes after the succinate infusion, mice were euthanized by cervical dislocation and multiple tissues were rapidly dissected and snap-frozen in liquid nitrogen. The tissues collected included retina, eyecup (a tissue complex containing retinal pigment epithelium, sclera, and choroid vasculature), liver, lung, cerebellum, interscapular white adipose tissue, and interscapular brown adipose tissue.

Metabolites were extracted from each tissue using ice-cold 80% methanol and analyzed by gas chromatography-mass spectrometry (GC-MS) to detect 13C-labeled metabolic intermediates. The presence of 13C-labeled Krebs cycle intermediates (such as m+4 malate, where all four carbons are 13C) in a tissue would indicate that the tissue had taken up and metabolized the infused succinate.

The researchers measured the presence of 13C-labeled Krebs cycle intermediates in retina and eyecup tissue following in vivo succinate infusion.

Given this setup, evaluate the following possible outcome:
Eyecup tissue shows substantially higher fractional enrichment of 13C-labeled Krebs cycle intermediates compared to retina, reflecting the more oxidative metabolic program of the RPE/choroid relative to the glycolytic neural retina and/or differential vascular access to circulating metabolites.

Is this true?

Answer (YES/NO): YES